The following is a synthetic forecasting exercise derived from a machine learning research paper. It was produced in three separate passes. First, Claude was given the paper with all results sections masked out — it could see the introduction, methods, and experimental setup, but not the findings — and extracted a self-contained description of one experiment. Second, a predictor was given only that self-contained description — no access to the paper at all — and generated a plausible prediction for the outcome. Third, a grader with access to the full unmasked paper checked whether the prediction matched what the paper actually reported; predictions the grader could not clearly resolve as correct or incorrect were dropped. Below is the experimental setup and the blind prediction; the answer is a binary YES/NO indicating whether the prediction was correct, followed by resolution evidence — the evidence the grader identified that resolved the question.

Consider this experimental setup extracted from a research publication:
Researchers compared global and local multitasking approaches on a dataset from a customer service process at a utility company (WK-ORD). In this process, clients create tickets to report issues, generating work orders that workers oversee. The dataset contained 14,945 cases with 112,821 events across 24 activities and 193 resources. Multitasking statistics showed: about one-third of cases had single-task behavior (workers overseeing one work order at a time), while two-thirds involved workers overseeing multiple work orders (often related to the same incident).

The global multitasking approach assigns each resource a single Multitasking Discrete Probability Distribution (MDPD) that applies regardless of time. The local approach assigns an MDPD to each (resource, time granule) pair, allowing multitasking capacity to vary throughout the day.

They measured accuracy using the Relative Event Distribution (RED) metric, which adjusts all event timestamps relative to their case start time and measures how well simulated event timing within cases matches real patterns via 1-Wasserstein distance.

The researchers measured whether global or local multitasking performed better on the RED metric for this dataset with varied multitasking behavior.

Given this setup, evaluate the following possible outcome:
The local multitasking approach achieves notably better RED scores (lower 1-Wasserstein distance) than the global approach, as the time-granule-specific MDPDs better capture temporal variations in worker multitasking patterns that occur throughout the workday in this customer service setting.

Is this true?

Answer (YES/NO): NO